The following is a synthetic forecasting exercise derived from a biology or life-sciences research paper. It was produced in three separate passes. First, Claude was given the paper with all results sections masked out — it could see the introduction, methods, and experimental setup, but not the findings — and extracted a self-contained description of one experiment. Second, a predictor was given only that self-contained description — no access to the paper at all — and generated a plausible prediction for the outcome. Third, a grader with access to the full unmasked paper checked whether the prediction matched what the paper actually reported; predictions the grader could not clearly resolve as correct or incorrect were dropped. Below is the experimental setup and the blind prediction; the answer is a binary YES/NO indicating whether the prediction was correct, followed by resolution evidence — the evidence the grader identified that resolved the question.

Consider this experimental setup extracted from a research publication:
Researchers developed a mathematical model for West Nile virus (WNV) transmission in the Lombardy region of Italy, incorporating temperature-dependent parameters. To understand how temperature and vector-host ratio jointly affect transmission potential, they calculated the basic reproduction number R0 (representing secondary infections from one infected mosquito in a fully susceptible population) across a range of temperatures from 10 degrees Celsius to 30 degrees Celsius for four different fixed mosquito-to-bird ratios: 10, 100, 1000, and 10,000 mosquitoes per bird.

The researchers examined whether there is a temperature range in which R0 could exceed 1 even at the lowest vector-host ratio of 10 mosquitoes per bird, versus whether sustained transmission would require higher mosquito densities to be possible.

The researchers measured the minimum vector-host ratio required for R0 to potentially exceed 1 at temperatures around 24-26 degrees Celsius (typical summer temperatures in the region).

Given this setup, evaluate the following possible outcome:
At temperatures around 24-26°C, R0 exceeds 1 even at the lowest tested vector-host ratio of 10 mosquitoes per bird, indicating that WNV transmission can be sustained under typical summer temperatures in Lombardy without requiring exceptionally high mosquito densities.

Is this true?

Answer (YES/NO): NO